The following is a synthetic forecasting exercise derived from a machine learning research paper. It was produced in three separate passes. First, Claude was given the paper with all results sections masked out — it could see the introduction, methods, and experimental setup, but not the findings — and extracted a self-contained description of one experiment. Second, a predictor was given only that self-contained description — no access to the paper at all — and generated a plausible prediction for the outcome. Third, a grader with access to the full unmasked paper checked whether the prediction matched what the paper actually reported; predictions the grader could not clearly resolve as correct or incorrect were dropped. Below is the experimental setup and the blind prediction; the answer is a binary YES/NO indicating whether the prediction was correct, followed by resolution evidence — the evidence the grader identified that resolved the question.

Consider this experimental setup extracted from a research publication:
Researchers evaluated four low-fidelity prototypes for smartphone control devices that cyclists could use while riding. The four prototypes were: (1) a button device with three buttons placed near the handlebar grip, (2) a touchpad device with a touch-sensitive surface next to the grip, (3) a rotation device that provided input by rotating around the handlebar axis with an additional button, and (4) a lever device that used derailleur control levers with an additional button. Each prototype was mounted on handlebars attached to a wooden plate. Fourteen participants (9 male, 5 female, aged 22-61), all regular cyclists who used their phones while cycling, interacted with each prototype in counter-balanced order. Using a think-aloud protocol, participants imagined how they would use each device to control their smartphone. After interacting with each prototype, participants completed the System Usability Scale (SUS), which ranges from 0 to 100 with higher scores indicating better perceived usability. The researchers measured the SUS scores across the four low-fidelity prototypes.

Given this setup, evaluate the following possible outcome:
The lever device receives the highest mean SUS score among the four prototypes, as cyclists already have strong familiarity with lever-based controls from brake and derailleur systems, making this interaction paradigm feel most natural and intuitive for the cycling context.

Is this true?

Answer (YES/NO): NO